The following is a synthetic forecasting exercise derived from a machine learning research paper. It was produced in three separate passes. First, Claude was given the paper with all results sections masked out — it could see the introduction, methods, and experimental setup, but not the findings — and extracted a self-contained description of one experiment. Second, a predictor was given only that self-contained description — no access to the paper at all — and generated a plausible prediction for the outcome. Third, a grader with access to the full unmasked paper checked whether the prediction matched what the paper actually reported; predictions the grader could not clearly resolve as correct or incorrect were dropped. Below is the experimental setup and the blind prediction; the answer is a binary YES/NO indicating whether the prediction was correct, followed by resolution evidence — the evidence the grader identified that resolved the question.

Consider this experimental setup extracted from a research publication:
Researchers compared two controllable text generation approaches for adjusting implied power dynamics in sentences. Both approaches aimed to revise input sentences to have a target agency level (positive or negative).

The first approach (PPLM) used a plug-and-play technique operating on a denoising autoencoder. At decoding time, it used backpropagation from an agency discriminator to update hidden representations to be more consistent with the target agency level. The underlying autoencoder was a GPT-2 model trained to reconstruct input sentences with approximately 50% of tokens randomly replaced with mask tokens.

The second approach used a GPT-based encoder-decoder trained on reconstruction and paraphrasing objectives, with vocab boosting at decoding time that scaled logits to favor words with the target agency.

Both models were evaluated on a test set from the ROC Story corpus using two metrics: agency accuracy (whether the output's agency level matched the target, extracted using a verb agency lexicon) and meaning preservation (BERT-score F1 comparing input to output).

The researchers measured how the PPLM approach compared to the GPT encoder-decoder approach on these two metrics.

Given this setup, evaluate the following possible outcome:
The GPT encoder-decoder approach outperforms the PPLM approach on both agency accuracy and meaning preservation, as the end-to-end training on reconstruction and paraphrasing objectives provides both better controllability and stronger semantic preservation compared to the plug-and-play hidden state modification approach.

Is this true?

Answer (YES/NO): NO